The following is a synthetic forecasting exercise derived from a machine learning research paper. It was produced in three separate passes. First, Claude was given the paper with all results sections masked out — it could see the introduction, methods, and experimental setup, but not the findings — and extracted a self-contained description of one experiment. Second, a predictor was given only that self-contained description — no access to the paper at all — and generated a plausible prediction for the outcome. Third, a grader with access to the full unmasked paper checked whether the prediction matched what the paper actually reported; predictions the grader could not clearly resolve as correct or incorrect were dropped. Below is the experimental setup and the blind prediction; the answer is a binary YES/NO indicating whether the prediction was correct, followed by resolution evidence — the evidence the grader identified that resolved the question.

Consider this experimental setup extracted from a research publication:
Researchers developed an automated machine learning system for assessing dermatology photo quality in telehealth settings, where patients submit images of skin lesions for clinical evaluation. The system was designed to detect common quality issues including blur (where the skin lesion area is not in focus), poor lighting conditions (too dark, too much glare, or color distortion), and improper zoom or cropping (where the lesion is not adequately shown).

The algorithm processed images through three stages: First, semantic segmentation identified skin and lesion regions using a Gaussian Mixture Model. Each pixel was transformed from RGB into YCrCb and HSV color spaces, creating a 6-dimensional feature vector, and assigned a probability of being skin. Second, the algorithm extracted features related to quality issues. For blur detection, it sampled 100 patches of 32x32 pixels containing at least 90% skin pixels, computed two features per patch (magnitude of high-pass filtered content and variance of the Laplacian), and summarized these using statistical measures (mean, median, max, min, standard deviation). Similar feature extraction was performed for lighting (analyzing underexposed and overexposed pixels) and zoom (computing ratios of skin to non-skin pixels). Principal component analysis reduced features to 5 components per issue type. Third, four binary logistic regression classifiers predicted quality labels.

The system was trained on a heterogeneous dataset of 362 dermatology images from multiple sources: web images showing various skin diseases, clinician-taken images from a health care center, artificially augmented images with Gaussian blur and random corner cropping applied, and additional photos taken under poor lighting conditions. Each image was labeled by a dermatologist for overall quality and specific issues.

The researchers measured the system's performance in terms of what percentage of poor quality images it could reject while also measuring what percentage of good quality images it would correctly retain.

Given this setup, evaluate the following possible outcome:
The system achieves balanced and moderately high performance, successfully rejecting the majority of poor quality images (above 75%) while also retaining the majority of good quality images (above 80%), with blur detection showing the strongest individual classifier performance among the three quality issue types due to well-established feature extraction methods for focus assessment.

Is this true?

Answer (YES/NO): NO